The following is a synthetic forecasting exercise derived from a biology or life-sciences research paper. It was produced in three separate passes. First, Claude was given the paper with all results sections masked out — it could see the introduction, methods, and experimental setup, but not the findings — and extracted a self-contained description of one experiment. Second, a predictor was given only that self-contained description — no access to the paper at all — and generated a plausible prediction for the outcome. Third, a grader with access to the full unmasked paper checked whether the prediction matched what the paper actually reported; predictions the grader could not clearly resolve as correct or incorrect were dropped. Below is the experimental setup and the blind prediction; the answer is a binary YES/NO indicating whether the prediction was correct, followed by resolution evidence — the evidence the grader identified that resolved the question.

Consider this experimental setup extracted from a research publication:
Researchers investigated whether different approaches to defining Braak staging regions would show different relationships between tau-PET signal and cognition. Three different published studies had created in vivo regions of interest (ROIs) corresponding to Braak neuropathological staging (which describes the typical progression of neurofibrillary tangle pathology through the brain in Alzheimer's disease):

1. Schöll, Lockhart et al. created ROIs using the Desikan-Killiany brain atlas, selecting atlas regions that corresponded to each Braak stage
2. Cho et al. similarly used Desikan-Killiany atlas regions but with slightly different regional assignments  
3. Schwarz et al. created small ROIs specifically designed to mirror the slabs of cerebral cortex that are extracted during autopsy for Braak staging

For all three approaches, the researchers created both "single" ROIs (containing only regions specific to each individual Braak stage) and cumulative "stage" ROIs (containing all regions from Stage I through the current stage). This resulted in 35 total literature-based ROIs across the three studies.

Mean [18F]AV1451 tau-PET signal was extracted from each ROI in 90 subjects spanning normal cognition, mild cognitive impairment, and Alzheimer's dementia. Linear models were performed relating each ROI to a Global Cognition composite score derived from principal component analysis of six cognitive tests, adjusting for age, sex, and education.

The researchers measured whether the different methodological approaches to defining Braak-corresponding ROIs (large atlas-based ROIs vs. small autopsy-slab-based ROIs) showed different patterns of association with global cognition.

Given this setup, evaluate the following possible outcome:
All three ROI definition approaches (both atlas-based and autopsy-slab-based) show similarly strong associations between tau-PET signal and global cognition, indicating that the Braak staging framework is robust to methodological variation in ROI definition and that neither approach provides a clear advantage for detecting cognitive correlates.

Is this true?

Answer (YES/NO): NO